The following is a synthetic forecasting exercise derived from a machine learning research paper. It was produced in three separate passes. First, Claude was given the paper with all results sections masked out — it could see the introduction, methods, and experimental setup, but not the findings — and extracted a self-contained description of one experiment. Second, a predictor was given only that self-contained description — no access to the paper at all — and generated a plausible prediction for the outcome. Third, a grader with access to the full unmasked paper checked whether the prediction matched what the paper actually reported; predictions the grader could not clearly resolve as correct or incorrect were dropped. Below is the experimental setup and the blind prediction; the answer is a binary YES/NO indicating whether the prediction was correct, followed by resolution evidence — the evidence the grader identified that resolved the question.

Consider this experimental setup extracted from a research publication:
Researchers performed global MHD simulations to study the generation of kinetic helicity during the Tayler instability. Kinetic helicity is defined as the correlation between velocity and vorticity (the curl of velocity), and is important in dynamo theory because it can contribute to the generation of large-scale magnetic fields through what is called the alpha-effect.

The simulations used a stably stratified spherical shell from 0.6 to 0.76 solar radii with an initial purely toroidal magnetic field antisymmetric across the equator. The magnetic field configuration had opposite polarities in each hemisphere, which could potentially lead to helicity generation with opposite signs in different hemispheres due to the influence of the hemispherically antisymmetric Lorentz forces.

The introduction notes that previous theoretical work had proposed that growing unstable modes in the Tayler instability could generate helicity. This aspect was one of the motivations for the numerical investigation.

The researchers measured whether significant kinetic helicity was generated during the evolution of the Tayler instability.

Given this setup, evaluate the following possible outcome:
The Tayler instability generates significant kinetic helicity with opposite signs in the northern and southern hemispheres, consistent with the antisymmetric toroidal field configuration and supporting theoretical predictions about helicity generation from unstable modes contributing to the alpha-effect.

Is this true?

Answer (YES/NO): NO